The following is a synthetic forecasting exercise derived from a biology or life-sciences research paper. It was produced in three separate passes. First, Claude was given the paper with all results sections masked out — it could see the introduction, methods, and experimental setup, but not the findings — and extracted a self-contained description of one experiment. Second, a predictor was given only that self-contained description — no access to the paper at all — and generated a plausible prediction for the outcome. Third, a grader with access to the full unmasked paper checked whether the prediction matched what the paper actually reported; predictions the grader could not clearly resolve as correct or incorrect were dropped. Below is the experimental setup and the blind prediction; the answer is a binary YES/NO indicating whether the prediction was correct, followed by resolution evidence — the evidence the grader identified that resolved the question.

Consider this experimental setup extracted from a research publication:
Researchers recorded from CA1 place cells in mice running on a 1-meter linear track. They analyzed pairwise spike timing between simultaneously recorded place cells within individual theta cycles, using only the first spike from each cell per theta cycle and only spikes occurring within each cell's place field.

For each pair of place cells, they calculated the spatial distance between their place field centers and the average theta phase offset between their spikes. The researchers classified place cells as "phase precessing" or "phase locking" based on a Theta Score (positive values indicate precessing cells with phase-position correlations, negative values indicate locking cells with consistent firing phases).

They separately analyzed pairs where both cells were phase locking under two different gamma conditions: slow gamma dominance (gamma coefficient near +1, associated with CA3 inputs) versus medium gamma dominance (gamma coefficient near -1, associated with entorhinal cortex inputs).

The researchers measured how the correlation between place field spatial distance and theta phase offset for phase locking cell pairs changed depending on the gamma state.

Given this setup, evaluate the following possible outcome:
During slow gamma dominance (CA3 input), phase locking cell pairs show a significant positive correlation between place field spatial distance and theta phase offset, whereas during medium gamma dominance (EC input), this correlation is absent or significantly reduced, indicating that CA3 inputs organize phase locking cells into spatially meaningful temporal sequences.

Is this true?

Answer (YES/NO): NO